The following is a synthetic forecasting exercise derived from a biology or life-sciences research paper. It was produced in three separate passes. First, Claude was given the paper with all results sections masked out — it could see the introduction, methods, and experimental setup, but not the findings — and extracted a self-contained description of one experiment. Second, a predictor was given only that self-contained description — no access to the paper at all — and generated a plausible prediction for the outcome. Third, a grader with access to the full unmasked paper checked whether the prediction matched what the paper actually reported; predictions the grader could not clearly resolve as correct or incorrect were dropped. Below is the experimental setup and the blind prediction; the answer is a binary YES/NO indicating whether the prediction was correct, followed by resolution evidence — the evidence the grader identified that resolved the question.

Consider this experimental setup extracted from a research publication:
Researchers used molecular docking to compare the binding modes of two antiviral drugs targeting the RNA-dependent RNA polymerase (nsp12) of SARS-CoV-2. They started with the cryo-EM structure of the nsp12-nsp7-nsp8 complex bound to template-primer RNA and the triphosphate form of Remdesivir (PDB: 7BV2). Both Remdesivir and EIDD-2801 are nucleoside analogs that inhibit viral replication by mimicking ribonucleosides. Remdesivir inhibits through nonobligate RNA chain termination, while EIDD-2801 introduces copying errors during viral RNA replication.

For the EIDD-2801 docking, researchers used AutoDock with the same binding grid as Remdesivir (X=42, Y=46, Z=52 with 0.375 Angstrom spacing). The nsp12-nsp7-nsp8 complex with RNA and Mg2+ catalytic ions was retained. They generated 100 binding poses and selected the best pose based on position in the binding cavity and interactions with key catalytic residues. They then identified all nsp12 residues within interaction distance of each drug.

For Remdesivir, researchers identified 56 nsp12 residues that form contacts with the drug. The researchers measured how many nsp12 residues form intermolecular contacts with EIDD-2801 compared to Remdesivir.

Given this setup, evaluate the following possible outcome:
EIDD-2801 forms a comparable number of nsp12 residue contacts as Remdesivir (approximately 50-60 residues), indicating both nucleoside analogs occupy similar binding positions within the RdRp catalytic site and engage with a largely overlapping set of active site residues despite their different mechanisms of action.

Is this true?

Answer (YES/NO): NO